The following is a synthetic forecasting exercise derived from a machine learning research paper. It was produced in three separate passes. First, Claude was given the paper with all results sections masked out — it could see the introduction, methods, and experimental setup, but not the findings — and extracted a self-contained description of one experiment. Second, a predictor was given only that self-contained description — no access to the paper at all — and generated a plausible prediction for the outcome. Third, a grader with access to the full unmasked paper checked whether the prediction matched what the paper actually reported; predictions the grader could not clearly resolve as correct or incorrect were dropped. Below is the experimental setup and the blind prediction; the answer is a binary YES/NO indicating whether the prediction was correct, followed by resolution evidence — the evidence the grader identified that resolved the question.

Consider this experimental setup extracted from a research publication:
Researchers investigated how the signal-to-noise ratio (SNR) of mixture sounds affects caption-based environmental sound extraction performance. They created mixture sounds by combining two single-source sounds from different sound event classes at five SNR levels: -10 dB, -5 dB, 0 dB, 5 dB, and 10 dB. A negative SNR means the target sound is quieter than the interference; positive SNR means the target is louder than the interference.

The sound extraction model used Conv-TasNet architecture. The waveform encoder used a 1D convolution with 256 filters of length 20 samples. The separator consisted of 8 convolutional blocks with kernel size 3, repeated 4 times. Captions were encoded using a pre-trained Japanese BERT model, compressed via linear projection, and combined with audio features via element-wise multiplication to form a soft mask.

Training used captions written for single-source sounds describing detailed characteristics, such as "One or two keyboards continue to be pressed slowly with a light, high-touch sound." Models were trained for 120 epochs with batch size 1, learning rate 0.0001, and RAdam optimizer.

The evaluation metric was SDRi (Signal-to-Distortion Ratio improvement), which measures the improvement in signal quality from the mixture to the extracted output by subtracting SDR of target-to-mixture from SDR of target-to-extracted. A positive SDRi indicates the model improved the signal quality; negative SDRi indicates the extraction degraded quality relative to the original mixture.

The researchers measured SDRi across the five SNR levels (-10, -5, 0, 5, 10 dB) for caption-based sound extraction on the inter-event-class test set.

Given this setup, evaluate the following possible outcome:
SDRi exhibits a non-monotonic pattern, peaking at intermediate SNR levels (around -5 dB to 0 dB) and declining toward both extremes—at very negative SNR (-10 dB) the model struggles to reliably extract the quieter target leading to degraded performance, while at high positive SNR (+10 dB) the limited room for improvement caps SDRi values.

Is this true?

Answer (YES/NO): NO